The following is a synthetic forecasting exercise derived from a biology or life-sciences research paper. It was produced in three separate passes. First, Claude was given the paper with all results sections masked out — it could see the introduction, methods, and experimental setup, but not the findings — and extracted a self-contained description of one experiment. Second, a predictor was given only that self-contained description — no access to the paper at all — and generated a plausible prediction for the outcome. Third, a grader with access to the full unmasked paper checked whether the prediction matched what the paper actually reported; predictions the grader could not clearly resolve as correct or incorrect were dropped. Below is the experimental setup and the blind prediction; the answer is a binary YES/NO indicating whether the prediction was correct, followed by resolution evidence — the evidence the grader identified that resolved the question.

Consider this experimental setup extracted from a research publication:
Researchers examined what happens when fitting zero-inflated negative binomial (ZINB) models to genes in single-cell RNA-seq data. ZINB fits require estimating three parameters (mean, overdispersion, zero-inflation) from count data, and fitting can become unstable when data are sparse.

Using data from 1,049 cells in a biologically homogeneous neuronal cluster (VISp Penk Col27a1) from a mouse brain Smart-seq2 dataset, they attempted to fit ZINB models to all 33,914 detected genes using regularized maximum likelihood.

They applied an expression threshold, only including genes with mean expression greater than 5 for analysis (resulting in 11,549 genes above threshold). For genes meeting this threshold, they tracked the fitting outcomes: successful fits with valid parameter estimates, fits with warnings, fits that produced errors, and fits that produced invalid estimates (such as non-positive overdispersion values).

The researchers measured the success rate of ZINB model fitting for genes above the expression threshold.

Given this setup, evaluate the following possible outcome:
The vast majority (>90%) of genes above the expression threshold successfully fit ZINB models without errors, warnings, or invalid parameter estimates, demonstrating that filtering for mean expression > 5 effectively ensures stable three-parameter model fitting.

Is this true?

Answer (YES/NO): NO